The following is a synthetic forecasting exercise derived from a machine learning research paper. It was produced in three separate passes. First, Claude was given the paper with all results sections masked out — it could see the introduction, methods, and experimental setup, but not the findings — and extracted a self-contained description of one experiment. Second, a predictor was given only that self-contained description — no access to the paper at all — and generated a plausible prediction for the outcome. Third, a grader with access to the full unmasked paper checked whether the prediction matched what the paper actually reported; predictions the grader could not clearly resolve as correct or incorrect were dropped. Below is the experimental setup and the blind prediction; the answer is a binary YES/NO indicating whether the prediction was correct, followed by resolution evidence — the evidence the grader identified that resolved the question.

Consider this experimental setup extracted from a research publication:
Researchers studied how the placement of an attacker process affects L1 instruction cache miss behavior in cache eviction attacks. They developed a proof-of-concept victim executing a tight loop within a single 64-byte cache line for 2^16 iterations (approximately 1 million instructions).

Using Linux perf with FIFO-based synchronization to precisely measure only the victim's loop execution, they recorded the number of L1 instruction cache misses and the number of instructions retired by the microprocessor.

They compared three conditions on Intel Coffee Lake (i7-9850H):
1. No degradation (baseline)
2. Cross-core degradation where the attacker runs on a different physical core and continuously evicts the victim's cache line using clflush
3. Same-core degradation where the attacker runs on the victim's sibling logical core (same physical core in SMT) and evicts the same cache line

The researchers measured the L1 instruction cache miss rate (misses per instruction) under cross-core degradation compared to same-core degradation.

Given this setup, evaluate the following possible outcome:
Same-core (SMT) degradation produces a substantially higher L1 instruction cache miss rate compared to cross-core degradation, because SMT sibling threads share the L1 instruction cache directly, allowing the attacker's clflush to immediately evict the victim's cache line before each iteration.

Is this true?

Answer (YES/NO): YES